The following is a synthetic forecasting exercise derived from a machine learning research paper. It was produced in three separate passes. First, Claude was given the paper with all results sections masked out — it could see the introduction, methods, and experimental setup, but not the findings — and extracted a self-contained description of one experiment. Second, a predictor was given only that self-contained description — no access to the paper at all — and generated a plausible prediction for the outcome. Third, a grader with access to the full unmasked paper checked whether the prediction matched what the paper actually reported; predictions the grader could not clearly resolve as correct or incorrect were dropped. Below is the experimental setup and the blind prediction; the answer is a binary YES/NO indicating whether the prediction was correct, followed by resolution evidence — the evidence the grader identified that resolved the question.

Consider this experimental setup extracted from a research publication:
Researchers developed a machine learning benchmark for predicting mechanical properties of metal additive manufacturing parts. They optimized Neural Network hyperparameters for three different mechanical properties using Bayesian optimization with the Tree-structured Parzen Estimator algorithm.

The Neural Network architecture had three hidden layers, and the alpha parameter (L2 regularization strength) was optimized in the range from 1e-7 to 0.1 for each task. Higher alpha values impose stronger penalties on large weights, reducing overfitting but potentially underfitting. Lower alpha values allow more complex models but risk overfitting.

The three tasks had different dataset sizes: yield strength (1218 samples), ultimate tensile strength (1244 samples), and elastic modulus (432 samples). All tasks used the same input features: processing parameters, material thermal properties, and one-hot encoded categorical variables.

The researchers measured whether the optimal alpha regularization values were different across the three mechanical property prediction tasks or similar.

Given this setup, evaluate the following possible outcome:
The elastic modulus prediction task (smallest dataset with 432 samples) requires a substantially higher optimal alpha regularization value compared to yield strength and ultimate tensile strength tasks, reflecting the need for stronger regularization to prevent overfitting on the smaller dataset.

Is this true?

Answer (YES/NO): NO